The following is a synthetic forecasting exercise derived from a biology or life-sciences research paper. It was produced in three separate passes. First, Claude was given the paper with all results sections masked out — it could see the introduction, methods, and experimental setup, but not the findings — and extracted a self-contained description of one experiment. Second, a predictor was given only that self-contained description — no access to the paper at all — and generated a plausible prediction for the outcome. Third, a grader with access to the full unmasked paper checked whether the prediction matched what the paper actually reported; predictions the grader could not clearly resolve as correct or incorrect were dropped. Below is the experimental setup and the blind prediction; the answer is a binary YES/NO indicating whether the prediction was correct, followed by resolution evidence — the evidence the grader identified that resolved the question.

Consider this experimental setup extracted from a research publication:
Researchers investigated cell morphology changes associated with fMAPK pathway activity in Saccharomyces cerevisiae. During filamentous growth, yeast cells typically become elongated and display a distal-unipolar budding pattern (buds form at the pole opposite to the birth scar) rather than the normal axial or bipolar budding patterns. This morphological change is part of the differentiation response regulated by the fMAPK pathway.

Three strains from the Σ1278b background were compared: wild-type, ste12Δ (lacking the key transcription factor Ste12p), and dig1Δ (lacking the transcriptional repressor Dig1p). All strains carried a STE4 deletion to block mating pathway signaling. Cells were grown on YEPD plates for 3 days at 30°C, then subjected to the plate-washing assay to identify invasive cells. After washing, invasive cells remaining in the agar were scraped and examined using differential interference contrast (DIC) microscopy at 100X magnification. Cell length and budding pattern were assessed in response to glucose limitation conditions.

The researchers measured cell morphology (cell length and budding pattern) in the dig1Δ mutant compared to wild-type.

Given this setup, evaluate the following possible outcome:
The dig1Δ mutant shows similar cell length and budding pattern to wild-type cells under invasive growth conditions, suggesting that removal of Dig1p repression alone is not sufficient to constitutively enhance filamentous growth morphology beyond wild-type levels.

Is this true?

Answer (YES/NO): NO